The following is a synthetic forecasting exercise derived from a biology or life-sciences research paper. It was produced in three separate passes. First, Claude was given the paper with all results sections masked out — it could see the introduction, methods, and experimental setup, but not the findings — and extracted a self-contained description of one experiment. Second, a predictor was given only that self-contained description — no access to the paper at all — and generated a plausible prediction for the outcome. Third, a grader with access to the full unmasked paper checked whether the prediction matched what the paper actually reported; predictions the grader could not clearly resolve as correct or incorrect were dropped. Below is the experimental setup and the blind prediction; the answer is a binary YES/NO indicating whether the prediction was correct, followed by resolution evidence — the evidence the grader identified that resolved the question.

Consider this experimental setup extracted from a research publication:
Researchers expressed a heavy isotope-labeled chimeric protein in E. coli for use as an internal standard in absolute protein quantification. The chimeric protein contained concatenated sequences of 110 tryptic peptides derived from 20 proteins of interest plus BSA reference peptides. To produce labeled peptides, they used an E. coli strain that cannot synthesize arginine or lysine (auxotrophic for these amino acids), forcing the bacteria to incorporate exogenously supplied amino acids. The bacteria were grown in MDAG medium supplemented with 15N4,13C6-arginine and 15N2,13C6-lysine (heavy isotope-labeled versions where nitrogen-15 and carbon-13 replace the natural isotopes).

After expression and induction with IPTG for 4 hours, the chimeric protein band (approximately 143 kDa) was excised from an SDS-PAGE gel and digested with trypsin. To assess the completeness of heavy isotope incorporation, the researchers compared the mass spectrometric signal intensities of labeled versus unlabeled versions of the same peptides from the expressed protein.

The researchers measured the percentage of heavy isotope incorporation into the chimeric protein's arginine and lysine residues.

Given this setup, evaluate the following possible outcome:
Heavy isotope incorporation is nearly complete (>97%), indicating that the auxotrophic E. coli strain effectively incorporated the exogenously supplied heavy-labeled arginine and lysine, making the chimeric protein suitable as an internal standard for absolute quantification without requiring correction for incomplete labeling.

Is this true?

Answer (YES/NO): NO